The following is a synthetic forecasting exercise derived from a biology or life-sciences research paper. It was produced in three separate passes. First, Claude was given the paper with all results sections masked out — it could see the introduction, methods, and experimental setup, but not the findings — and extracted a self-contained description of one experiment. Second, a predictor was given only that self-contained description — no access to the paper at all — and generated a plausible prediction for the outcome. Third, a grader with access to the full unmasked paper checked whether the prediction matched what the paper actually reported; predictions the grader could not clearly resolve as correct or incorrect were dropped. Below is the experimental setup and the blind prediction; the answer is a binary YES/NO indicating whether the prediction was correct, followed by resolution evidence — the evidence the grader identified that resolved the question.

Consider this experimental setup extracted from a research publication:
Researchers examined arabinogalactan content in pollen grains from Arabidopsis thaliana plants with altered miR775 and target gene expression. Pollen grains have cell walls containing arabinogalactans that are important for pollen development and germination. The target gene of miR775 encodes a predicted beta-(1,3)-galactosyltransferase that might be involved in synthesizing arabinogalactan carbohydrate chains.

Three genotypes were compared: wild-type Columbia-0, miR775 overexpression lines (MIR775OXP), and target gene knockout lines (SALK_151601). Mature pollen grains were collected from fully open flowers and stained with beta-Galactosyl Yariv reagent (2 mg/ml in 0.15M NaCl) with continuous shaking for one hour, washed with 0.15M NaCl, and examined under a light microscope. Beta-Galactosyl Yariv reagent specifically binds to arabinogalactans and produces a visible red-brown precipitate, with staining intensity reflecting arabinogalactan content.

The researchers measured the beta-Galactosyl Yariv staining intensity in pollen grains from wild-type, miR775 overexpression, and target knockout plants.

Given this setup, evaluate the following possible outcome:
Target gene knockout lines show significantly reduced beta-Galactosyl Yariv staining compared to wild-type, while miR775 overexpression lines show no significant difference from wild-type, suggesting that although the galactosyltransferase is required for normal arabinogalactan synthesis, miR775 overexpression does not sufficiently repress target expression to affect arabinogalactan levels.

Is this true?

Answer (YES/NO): NO